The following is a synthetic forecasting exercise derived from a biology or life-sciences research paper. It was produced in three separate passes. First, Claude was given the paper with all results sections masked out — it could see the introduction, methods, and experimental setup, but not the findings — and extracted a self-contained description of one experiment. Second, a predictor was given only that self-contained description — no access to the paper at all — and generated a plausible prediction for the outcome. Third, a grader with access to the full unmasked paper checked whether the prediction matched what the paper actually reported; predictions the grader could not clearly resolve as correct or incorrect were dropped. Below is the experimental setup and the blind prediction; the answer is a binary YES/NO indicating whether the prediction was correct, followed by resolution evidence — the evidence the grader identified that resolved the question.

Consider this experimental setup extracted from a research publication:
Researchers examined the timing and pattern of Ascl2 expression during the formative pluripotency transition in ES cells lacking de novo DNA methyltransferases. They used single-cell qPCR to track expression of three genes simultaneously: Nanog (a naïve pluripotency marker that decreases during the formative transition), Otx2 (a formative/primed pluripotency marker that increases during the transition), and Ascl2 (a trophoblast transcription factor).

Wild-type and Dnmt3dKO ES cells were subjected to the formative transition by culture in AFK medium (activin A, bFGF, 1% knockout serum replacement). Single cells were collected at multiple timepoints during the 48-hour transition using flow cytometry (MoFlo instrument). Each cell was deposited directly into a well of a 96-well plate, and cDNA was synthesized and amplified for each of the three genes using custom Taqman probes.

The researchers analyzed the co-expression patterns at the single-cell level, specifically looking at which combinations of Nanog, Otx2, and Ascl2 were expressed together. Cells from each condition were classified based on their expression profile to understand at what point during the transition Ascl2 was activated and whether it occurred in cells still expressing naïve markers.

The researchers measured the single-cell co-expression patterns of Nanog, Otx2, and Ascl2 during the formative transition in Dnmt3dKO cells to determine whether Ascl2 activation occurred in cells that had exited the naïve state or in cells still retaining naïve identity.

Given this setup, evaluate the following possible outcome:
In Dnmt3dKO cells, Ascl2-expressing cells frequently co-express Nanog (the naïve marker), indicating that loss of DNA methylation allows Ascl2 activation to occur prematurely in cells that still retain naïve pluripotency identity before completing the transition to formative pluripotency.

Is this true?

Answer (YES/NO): YES